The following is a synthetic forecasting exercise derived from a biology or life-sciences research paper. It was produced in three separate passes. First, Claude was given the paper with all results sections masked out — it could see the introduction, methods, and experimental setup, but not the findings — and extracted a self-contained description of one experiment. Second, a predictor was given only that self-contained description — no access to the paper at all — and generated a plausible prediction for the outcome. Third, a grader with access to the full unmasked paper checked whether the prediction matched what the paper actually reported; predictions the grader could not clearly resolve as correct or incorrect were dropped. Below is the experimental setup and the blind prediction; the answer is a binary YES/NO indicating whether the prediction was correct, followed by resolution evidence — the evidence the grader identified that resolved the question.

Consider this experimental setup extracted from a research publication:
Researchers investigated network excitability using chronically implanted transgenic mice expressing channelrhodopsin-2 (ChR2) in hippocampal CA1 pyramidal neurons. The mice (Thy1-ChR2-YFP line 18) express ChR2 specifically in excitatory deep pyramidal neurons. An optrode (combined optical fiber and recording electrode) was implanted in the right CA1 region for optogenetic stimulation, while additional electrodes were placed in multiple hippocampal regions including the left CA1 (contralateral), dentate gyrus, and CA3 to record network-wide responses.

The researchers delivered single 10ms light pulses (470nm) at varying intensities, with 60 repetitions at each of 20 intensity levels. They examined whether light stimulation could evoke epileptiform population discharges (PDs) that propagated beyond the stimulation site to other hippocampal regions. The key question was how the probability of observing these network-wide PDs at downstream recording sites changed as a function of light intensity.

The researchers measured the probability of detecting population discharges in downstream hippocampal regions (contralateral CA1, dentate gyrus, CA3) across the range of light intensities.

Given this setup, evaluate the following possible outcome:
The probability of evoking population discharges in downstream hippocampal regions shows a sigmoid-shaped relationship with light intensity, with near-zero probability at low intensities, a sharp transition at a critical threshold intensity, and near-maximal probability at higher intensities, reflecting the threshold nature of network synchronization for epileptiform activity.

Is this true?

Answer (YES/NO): YES